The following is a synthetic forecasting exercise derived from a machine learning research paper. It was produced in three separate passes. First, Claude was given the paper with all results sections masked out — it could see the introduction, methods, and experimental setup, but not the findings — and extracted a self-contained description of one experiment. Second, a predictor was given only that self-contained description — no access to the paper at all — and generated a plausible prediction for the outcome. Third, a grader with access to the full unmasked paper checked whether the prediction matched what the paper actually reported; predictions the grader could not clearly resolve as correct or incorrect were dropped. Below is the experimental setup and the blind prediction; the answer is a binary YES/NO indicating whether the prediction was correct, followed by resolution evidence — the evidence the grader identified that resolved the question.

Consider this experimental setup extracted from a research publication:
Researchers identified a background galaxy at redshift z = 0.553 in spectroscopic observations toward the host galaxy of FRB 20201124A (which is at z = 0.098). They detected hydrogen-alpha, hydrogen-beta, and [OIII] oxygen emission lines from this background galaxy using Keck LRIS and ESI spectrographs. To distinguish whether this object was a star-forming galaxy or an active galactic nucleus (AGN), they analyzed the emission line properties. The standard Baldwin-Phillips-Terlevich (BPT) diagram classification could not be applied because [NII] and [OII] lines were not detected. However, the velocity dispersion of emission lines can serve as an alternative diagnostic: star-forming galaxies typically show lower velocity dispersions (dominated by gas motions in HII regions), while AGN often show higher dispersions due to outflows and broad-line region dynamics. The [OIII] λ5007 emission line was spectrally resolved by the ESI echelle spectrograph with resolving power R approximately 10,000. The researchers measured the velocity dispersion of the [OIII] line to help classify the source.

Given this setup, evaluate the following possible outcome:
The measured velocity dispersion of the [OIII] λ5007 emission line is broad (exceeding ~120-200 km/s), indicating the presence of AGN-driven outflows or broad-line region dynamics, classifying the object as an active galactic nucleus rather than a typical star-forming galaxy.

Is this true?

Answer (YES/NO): NO